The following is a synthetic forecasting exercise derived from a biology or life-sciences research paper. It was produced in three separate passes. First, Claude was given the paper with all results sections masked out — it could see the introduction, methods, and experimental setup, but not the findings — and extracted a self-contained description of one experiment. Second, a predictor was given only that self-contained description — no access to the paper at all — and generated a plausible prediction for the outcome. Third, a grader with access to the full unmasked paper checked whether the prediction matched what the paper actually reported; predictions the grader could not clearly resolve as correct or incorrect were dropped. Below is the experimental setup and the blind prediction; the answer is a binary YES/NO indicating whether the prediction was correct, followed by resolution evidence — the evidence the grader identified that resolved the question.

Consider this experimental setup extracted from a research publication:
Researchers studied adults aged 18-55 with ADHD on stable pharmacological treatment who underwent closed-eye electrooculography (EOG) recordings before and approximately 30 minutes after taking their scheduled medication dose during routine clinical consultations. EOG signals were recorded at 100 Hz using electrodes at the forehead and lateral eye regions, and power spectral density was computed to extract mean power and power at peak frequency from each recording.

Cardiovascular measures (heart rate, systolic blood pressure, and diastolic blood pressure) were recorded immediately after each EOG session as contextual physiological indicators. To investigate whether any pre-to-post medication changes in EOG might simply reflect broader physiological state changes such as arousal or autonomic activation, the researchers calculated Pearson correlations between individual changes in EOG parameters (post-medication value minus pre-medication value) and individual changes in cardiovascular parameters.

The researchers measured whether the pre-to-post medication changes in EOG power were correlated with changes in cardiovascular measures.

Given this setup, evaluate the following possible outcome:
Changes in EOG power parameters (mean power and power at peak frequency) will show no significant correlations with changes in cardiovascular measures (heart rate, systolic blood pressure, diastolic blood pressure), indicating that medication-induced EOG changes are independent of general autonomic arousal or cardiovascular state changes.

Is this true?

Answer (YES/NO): YES